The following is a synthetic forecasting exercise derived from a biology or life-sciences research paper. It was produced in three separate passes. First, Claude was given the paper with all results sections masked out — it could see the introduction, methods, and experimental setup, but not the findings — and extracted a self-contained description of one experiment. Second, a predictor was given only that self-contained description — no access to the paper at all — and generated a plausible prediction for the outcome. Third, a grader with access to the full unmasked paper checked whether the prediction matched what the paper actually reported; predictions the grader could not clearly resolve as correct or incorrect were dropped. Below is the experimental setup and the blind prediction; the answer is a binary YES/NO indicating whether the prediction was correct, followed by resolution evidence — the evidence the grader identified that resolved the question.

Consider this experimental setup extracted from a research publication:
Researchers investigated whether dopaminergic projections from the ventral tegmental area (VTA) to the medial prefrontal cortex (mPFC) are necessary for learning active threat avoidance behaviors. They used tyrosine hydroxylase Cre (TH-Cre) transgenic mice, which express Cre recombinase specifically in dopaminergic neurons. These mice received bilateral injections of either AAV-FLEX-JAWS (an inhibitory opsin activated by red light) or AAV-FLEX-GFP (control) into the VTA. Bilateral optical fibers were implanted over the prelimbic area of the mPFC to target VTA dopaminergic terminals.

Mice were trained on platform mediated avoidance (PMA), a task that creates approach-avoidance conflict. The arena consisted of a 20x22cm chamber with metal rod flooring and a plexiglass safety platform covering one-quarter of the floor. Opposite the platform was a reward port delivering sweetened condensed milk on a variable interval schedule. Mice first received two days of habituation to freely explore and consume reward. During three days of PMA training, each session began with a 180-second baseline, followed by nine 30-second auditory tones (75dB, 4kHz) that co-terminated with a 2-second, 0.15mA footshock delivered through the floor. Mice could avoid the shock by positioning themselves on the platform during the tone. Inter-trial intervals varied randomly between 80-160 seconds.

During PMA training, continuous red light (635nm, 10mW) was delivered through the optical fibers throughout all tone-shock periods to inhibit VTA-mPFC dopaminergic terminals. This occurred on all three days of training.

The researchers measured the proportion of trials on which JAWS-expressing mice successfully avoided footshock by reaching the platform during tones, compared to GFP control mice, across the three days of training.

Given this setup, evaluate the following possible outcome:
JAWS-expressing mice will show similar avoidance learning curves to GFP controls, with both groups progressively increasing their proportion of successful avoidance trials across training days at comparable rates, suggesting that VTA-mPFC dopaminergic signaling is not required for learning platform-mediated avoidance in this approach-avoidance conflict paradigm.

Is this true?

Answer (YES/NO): NO